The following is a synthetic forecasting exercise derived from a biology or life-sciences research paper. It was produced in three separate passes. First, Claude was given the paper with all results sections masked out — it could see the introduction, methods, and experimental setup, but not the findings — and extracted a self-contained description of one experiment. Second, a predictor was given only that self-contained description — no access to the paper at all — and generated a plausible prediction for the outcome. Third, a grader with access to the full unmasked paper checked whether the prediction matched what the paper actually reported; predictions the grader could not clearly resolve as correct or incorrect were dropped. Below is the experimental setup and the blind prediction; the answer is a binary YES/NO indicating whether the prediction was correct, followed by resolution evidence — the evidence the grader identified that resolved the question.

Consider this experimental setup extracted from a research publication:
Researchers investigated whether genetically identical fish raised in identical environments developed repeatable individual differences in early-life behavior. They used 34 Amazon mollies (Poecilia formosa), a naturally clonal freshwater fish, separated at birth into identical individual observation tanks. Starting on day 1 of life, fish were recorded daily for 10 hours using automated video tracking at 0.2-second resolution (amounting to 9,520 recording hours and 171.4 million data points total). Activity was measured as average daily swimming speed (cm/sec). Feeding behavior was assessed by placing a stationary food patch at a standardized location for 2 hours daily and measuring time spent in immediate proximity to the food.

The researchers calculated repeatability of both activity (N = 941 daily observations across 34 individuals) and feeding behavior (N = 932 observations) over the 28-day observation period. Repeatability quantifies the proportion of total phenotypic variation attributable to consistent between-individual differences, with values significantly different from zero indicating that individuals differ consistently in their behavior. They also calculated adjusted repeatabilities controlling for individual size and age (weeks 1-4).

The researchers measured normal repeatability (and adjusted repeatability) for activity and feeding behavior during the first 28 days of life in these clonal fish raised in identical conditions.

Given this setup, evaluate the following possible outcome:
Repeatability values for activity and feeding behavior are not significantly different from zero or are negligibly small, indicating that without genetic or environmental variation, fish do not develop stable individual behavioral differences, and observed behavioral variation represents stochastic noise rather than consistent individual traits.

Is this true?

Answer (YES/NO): NO